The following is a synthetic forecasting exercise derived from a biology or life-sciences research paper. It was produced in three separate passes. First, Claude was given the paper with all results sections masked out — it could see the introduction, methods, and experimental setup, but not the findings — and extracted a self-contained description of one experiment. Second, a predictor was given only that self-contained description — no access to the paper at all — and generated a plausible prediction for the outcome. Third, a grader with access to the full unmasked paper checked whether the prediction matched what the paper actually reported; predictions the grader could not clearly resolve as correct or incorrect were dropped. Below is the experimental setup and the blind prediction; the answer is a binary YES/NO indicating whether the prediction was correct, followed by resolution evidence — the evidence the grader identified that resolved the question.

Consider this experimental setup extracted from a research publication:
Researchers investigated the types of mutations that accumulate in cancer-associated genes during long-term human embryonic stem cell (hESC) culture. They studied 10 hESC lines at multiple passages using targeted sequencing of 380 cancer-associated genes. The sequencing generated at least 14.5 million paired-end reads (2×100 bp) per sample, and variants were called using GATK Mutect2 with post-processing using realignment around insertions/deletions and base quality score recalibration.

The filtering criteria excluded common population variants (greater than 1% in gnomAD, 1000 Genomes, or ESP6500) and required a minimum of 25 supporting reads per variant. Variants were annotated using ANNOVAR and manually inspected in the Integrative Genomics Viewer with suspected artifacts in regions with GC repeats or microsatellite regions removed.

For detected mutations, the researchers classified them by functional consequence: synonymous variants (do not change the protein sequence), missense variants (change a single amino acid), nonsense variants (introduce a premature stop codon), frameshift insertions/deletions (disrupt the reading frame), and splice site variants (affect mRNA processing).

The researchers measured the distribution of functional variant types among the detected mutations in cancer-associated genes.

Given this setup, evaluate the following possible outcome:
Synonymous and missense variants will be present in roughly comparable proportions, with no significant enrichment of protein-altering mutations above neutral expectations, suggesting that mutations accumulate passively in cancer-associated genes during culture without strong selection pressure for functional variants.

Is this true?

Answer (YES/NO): NO